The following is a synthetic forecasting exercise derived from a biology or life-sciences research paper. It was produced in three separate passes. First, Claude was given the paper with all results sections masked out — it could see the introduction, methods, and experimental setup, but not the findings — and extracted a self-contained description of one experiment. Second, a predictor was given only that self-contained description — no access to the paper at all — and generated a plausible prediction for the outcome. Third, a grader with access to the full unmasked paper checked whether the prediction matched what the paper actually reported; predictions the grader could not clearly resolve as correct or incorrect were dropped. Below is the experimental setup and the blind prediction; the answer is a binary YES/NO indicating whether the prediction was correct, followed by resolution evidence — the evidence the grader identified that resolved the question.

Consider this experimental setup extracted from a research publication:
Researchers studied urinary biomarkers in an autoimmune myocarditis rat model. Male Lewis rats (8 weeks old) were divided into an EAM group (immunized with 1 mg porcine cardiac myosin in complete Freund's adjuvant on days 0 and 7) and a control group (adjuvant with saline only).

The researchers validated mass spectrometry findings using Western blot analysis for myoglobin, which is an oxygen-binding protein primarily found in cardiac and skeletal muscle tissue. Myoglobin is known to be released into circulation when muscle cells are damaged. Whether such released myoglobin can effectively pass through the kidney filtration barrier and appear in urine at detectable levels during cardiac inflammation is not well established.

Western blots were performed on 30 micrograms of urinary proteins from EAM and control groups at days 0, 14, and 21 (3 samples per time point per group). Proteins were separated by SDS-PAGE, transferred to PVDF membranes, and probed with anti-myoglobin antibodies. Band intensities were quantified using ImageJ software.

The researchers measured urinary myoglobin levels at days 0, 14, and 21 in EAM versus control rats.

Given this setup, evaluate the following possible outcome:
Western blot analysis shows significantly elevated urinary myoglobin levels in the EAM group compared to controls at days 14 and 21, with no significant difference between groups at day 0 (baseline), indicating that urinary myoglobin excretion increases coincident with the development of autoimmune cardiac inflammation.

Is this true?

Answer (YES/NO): NO